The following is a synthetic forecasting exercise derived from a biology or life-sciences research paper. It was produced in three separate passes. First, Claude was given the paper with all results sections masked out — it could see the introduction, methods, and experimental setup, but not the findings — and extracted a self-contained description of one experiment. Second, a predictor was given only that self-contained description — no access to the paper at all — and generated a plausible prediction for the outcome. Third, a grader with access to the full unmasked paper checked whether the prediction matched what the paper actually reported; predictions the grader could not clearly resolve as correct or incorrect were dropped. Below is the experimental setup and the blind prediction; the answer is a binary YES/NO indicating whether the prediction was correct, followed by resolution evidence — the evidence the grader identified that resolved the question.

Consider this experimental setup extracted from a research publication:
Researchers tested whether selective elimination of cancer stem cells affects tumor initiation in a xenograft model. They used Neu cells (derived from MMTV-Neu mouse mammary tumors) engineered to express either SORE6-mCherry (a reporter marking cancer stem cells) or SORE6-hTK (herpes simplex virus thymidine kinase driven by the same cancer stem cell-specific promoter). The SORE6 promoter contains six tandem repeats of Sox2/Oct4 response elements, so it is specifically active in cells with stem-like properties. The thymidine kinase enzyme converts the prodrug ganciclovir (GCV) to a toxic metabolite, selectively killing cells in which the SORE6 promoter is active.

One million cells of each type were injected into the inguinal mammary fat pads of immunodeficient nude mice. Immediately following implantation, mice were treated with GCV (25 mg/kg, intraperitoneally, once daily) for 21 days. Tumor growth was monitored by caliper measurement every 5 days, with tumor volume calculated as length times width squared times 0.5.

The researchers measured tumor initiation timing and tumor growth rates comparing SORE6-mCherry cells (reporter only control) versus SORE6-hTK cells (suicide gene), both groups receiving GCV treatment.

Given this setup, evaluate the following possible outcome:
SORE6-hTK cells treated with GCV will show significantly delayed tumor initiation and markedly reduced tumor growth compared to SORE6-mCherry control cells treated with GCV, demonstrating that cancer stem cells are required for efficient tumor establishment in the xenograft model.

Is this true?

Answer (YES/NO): YES